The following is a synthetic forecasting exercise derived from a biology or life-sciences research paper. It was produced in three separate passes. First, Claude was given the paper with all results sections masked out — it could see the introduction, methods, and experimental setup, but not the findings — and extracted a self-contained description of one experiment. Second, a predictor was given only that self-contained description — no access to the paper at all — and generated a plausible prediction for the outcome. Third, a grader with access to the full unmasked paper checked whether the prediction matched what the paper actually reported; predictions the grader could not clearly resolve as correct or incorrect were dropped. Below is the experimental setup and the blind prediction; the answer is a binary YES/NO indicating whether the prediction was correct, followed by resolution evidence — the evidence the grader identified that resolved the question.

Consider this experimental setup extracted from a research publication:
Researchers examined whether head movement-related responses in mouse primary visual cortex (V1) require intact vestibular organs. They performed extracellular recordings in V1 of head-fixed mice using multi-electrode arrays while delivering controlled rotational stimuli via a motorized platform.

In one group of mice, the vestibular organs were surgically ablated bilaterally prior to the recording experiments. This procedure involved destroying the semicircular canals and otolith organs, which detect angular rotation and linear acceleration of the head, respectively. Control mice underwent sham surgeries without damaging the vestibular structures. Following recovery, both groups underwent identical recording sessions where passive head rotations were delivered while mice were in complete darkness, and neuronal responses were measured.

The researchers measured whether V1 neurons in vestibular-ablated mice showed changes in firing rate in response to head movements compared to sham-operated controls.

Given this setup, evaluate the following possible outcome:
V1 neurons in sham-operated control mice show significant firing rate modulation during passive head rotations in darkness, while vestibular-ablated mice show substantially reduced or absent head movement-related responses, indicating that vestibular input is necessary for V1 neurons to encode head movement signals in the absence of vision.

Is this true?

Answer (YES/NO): YES